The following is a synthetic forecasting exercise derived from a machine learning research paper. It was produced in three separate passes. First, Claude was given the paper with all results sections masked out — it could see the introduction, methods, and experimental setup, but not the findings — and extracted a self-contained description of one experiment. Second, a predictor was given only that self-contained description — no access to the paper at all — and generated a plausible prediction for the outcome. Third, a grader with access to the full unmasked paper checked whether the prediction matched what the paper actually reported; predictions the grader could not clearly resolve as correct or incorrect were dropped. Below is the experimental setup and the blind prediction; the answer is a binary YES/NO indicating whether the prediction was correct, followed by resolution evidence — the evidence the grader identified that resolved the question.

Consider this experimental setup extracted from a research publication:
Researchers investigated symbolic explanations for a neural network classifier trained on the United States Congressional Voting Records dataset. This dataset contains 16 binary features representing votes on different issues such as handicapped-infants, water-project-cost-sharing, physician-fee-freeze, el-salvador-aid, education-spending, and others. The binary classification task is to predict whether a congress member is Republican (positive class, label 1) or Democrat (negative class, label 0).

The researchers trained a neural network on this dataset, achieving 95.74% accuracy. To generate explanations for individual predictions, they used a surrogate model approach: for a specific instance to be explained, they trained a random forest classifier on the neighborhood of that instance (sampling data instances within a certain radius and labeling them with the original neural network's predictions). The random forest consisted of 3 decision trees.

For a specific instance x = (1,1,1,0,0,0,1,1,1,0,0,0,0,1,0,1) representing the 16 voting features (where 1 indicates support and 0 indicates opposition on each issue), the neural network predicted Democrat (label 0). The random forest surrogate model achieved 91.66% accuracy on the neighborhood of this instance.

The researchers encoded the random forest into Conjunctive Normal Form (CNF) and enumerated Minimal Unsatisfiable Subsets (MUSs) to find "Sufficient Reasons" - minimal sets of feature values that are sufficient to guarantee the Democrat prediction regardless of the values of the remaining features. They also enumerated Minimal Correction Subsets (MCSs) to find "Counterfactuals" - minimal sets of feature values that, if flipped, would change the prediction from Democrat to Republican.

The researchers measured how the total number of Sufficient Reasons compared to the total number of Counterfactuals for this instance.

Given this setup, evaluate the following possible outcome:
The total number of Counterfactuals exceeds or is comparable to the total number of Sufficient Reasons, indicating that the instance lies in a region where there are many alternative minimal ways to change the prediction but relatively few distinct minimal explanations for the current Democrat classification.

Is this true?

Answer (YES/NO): YES